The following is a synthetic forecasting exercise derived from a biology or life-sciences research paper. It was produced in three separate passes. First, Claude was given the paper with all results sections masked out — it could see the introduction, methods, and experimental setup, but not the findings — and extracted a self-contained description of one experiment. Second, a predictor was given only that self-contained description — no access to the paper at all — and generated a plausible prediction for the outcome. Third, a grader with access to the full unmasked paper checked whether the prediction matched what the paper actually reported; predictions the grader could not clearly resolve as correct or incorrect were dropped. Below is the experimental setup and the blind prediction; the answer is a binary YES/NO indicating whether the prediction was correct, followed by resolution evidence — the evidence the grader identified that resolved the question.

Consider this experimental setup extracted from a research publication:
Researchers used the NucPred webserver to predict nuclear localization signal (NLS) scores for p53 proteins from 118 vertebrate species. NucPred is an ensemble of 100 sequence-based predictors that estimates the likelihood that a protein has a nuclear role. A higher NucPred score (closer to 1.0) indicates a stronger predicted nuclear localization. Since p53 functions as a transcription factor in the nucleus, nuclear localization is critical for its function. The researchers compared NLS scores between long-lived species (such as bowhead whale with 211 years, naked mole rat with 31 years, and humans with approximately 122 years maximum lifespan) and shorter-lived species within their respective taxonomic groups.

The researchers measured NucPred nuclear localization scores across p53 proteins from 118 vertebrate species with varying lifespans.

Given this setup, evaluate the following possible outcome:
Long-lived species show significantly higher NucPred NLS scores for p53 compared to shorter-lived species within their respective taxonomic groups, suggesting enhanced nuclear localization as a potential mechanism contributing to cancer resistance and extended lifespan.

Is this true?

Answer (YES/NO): NO